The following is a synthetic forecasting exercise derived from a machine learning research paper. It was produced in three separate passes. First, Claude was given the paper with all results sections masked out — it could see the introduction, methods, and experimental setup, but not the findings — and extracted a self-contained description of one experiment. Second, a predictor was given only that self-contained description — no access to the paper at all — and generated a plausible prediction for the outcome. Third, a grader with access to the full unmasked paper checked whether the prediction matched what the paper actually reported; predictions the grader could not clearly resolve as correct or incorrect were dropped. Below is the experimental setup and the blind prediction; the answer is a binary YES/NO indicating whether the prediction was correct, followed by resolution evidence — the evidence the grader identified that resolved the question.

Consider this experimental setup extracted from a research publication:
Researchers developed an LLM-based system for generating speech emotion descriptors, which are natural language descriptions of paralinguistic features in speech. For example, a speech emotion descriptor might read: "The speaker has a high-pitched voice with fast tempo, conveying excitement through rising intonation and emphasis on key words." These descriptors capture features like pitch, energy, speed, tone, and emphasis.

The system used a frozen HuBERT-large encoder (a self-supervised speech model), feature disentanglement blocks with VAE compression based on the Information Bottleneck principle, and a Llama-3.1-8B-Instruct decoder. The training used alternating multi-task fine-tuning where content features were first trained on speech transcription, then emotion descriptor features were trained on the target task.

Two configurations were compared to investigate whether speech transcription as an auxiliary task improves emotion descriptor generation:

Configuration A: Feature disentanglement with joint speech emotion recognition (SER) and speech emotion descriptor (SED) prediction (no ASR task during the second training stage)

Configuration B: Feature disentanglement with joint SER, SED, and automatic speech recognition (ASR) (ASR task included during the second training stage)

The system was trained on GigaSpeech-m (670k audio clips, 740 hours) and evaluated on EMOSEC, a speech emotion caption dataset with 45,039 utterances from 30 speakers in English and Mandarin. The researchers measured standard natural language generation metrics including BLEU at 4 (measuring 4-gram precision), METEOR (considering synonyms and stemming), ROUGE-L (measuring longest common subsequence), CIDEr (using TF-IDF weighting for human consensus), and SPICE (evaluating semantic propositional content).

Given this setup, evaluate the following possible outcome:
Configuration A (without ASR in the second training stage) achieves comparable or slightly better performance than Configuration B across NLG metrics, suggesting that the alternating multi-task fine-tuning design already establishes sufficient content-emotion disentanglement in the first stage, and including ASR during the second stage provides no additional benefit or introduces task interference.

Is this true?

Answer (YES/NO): NO